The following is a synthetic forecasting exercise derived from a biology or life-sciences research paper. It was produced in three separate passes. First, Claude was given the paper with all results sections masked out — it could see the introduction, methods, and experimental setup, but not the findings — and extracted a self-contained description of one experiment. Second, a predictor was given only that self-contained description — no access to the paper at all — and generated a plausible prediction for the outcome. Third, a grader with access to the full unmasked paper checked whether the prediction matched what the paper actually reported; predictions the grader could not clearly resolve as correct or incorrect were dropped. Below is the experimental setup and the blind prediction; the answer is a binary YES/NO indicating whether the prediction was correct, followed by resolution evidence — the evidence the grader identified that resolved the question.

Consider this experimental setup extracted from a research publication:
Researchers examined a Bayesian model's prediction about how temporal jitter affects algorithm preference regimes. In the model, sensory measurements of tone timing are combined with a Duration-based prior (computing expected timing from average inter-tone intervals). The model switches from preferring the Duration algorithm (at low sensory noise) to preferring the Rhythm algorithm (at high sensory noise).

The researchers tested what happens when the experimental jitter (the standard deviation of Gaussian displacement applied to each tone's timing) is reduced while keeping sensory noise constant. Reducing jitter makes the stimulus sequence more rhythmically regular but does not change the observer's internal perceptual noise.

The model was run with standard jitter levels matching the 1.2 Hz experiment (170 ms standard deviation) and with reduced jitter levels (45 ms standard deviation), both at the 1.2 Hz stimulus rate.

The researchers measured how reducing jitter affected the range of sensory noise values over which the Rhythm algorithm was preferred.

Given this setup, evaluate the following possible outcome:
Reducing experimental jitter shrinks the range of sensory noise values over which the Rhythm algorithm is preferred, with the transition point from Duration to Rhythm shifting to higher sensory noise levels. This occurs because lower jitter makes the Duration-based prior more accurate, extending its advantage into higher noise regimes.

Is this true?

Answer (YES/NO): NO